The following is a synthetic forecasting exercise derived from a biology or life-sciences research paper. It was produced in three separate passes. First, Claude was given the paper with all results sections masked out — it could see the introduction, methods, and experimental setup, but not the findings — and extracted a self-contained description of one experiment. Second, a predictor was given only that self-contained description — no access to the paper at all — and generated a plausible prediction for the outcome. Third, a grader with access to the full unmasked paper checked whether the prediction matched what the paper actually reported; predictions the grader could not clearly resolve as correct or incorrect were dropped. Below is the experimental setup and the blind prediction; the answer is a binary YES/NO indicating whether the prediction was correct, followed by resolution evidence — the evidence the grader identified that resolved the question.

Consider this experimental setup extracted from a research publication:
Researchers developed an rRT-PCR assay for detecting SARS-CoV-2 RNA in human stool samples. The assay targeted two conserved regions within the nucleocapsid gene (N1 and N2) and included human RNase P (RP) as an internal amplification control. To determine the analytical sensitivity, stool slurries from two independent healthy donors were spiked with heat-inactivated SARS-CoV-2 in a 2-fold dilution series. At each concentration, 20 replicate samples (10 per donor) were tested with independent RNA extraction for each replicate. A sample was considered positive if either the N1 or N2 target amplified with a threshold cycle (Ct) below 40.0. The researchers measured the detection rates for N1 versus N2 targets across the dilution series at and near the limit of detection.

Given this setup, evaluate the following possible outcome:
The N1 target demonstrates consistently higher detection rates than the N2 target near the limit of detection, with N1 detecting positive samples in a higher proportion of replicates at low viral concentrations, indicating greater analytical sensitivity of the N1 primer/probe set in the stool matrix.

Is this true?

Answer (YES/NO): YES